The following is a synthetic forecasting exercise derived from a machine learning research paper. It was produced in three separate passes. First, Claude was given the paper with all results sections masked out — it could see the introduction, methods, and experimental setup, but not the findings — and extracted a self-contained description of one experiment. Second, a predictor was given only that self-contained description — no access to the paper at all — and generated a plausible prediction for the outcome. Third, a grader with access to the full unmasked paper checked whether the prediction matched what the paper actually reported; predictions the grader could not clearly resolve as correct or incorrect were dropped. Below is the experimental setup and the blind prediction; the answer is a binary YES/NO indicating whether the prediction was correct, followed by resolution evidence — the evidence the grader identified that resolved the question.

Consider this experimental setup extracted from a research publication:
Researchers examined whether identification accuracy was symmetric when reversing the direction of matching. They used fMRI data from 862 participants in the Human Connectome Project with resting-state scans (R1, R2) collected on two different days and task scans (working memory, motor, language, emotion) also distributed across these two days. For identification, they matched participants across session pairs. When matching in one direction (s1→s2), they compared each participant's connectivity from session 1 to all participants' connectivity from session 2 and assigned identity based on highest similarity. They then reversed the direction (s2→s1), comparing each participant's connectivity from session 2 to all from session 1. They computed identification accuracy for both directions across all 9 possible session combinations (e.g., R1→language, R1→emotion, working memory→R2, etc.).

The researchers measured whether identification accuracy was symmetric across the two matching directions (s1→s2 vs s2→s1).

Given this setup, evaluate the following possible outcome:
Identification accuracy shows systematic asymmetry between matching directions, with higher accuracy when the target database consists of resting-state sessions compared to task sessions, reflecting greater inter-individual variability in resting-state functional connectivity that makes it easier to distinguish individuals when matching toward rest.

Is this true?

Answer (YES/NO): NO